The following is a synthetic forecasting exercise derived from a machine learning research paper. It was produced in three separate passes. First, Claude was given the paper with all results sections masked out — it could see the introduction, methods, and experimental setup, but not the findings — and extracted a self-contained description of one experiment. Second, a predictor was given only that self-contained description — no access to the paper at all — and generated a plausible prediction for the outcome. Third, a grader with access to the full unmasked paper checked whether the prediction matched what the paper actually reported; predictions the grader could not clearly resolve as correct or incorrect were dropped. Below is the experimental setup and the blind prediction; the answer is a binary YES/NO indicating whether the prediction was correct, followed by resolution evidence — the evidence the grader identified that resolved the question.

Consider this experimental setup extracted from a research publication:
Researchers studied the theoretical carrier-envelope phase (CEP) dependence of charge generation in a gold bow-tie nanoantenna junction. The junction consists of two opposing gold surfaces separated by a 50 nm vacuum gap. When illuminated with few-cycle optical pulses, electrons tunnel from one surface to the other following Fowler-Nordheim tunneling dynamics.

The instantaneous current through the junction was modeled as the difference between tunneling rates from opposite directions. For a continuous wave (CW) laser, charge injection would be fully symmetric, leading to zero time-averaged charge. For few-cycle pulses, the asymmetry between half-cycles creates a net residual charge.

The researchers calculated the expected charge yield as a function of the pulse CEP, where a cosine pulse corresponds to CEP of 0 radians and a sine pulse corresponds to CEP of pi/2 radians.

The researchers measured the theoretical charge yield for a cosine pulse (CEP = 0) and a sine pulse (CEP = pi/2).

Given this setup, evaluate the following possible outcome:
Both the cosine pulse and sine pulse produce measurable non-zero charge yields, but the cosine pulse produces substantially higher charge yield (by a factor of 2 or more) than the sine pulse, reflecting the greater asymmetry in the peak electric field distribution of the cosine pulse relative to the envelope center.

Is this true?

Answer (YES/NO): NO